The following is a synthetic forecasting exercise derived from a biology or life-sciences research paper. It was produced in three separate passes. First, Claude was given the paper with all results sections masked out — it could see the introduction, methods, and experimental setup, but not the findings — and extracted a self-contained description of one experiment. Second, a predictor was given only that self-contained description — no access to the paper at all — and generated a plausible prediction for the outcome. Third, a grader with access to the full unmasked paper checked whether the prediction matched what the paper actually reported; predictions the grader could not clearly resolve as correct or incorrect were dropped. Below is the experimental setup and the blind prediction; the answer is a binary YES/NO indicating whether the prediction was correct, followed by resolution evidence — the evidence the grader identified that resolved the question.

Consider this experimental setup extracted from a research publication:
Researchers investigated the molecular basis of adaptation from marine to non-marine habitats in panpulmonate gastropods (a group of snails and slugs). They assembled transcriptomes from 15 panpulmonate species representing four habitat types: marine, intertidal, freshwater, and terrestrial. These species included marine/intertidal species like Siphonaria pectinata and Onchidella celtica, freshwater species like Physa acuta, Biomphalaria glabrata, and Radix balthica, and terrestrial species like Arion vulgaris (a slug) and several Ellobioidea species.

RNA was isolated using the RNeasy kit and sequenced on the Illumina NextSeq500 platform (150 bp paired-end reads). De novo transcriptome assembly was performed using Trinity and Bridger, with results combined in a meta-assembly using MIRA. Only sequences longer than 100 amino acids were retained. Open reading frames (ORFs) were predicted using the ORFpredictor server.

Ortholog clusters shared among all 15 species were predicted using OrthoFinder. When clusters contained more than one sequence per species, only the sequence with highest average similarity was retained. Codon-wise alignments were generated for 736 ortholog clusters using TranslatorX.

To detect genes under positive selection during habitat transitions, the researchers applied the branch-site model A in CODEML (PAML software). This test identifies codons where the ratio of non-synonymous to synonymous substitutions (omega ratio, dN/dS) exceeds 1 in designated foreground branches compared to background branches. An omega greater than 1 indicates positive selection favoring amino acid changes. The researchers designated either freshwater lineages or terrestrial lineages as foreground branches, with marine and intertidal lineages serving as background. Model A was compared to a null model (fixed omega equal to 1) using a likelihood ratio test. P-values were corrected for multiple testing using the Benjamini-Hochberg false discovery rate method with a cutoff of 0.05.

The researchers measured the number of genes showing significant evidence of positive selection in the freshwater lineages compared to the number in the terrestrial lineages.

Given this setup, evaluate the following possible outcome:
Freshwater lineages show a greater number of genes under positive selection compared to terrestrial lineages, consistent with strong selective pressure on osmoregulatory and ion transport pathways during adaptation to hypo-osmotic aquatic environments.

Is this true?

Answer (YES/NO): YES